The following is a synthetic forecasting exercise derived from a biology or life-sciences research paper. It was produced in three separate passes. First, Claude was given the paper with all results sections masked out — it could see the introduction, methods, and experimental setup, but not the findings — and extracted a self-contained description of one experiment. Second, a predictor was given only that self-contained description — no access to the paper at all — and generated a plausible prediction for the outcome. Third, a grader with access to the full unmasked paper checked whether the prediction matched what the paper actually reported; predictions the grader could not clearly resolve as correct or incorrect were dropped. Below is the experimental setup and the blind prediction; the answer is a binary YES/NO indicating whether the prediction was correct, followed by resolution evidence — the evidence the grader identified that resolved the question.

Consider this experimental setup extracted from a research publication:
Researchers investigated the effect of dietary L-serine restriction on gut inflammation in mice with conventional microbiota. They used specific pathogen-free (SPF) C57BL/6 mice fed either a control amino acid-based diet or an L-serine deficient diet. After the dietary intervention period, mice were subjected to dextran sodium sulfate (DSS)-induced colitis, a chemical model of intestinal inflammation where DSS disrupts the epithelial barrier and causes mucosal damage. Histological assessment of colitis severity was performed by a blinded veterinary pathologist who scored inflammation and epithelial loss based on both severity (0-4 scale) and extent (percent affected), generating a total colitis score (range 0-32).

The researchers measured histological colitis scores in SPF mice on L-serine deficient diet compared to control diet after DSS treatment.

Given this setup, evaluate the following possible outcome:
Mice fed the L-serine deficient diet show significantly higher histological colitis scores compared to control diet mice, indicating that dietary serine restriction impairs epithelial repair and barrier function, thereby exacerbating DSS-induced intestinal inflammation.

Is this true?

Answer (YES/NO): NO